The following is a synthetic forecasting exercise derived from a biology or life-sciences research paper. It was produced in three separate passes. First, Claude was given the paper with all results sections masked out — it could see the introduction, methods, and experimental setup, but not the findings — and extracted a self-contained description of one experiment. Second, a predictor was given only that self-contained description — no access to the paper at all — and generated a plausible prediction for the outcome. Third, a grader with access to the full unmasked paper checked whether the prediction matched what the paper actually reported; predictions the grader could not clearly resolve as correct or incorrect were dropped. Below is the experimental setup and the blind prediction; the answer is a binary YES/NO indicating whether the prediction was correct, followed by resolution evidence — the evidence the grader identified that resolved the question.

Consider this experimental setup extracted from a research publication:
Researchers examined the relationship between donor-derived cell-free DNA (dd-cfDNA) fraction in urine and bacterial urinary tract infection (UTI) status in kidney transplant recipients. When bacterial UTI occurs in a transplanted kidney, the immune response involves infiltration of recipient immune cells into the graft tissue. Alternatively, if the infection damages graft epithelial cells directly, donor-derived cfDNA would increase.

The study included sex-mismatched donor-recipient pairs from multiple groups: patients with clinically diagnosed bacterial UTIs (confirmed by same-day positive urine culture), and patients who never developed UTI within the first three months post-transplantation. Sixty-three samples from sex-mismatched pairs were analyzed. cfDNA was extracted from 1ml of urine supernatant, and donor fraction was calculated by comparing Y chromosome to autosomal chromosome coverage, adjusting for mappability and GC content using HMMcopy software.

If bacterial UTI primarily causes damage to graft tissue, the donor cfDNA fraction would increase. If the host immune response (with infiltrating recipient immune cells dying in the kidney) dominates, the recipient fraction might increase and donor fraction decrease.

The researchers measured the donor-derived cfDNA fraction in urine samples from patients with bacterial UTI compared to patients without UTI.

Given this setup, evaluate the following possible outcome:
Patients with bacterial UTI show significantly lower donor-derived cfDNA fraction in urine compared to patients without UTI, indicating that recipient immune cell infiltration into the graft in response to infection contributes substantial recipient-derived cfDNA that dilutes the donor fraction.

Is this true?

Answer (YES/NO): YES